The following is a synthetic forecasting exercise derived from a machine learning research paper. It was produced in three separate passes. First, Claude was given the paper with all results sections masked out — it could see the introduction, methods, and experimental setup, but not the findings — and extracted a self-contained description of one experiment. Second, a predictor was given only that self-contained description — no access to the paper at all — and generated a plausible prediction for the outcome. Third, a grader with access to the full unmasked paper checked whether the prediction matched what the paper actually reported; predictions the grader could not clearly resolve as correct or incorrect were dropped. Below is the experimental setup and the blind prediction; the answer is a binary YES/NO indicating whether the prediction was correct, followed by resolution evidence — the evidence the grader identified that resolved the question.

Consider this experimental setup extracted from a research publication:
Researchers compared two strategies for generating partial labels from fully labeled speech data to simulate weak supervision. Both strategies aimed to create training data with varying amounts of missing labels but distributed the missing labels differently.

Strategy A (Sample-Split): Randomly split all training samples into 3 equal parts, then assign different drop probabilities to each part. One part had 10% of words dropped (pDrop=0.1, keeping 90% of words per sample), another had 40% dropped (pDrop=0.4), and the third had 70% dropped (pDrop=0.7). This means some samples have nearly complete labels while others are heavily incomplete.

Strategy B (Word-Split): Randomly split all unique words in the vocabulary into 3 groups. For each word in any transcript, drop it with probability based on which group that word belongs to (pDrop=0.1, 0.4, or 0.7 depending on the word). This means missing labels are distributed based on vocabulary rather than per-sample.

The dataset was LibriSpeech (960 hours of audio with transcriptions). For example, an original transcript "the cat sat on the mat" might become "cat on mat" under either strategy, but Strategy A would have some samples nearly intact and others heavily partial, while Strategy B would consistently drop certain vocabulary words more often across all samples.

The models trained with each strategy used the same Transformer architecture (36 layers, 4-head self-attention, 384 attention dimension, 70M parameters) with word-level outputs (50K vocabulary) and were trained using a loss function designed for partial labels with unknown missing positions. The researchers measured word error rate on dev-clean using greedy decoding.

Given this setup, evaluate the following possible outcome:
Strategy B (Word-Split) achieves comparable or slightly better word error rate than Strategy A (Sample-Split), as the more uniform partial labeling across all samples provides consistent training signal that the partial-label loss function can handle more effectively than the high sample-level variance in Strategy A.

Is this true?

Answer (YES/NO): NO